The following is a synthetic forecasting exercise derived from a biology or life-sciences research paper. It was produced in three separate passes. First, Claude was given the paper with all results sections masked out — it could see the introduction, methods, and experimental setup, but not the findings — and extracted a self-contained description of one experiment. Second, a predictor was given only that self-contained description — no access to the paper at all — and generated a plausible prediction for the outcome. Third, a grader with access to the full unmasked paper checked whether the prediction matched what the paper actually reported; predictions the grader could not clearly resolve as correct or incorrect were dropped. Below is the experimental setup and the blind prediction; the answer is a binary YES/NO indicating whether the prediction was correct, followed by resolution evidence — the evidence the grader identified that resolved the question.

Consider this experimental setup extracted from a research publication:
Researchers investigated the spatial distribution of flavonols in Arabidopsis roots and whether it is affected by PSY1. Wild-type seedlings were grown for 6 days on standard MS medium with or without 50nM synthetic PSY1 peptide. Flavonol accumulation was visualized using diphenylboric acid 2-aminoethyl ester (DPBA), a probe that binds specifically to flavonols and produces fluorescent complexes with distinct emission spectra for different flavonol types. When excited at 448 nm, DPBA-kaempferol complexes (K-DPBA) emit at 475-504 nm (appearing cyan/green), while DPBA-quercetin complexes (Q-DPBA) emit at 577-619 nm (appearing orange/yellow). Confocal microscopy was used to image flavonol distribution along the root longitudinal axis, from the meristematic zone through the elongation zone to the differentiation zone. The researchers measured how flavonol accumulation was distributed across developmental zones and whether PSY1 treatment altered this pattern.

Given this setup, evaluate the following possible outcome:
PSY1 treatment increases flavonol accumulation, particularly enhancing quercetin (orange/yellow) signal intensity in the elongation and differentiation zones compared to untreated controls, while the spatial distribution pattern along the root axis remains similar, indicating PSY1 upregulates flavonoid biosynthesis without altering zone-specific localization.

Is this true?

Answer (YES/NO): NO